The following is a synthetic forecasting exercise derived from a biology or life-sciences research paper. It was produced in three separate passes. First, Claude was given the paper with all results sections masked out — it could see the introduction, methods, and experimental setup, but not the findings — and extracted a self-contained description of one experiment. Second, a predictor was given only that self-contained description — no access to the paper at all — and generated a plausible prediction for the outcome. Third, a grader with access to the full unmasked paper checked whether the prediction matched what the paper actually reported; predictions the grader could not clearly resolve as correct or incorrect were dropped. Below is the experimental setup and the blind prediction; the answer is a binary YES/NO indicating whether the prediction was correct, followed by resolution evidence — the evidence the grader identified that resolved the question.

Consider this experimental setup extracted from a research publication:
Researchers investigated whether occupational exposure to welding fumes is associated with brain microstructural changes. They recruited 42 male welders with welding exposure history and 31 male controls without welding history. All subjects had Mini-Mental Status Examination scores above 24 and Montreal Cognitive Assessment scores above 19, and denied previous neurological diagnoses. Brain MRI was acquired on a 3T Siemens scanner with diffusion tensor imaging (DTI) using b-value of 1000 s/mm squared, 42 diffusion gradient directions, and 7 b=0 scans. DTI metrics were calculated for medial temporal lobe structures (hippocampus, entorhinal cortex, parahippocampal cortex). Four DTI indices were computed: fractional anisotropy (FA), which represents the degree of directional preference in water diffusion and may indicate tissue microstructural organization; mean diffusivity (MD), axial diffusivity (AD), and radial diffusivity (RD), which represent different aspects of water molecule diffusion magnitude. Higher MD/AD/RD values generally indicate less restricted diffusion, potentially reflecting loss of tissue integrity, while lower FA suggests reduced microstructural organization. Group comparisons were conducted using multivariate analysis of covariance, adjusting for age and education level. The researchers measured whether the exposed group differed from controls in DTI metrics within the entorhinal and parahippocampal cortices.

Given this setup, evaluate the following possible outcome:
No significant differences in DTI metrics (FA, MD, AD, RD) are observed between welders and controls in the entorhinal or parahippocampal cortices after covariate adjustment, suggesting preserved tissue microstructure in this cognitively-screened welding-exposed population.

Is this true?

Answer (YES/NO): NO